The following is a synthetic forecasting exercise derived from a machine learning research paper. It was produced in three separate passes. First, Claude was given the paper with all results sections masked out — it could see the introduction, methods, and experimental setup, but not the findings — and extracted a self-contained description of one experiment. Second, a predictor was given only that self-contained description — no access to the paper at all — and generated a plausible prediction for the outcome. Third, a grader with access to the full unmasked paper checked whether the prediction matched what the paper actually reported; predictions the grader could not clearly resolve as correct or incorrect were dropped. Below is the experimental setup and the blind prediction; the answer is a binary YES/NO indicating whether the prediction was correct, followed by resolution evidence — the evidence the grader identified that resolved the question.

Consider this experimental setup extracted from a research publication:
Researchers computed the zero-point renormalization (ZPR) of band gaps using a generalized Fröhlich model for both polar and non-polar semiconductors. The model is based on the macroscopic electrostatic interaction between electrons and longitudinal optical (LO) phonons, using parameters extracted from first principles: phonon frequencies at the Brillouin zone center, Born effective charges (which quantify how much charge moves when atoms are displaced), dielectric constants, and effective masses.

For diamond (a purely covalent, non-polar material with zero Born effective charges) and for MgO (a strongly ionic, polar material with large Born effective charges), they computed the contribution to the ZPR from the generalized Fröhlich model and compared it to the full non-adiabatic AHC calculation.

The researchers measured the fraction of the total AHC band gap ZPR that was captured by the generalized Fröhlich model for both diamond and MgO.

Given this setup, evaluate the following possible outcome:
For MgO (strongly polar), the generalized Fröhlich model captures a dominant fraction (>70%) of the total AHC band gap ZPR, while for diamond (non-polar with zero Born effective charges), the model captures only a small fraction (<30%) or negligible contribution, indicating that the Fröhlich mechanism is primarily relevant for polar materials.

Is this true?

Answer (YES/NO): YES